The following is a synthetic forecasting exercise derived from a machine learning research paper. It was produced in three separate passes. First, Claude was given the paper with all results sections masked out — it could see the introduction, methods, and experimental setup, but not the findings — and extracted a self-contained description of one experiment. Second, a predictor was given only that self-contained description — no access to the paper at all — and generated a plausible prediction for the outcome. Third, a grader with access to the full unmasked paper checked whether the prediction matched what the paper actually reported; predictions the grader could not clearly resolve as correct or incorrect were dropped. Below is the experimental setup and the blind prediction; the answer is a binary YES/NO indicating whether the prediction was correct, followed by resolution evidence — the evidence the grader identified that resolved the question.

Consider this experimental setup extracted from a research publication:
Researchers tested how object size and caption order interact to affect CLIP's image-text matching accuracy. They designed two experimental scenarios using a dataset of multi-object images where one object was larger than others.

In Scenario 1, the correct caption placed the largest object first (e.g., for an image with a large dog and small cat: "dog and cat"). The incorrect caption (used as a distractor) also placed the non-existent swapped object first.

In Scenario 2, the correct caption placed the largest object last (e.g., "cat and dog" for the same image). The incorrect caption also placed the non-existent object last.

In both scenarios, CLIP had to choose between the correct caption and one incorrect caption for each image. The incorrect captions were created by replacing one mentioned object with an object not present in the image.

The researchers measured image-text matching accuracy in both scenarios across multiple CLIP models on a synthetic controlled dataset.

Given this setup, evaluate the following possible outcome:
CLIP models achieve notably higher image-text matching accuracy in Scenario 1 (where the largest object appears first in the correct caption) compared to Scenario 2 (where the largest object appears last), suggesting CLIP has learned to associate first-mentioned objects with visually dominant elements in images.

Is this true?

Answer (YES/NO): YES